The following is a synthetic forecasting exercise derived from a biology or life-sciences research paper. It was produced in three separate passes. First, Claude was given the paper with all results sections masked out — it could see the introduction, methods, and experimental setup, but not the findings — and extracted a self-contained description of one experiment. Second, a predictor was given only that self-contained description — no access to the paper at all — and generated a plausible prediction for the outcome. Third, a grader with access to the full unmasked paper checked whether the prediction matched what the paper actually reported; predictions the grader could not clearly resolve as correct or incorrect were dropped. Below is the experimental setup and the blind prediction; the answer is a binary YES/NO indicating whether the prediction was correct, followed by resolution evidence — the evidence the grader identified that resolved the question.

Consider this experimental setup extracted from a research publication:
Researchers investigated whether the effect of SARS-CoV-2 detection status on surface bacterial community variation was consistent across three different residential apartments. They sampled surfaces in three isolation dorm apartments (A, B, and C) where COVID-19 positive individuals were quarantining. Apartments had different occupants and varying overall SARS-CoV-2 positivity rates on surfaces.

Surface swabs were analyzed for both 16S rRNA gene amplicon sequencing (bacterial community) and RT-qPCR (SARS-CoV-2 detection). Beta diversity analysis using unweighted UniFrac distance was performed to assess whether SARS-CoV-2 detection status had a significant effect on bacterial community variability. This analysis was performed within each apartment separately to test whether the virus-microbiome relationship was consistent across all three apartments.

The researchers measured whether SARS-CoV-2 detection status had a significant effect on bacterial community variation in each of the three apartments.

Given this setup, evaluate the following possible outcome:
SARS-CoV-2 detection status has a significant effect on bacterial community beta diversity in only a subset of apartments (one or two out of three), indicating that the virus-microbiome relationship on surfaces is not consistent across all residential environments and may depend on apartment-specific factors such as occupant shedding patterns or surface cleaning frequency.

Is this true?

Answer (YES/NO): YES